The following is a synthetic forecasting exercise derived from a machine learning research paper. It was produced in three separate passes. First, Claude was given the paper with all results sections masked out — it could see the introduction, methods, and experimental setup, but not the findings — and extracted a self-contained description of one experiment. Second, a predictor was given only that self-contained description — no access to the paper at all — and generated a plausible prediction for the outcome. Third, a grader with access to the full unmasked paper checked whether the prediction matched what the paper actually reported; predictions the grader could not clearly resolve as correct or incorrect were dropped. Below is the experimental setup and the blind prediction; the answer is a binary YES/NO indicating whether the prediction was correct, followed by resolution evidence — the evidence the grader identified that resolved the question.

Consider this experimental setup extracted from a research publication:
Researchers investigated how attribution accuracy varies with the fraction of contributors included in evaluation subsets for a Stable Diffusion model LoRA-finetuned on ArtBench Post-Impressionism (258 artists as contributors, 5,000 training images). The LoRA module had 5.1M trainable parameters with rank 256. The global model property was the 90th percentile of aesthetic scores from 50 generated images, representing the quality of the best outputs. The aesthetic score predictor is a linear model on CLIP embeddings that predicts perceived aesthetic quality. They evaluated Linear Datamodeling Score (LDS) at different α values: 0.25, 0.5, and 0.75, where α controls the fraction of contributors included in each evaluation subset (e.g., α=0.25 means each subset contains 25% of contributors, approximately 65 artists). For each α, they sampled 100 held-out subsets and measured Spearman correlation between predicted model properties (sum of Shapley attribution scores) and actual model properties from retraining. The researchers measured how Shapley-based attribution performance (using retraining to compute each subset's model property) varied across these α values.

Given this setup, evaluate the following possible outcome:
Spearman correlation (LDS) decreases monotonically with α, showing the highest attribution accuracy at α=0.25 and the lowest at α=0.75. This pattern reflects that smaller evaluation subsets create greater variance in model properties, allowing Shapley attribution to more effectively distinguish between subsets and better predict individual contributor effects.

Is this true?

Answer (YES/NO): YES